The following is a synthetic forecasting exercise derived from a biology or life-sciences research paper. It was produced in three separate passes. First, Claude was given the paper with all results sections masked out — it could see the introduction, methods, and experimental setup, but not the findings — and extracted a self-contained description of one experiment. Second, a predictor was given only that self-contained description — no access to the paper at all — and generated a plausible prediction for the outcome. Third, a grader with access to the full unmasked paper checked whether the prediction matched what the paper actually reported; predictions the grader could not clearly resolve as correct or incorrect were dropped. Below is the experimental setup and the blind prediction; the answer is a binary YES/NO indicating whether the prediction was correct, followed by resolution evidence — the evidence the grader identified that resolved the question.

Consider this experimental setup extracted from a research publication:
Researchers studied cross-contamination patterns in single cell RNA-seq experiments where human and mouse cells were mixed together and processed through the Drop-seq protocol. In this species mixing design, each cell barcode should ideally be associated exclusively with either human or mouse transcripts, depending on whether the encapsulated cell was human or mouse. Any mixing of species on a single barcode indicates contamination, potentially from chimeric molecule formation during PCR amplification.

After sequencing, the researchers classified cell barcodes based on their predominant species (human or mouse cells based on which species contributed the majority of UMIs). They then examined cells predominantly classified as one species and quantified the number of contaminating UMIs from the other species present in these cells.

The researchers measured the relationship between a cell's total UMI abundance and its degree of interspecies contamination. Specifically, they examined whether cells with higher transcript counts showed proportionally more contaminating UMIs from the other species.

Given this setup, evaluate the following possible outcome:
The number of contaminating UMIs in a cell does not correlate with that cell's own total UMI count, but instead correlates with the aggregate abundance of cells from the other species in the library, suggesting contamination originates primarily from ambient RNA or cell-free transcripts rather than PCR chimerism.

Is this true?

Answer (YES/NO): NO